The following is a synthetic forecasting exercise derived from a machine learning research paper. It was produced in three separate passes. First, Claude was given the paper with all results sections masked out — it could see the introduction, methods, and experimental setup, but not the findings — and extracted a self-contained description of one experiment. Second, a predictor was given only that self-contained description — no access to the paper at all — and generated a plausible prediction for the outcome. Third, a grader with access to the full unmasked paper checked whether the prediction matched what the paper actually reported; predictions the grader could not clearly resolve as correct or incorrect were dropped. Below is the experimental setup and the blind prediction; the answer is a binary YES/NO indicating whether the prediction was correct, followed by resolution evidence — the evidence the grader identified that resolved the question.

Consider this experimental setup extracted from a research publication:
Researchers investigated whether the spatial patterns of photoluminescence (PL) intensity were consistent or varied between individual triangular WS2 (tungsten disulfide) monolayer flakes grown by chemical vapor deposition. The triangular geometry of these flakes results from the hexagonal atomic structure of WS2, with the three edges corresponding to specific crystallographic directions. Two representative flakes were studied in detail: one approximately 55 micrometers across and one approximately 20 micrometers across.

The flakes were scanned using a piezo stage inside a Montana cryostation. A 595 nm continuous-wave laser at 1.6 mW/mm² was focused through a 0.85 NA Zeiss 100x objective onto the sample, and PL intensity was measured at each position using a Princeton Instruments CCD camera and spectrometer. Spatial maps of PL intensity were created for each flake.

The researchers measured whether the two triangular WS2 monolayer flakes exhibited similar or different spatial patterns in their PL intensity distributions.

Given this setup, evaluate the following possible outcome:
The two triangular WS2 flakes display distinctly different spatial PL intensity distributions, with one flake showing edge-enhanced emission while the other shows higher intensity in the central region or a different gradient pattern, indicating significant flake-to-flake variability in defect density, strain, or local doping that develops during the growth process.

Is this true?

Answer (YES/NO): YES